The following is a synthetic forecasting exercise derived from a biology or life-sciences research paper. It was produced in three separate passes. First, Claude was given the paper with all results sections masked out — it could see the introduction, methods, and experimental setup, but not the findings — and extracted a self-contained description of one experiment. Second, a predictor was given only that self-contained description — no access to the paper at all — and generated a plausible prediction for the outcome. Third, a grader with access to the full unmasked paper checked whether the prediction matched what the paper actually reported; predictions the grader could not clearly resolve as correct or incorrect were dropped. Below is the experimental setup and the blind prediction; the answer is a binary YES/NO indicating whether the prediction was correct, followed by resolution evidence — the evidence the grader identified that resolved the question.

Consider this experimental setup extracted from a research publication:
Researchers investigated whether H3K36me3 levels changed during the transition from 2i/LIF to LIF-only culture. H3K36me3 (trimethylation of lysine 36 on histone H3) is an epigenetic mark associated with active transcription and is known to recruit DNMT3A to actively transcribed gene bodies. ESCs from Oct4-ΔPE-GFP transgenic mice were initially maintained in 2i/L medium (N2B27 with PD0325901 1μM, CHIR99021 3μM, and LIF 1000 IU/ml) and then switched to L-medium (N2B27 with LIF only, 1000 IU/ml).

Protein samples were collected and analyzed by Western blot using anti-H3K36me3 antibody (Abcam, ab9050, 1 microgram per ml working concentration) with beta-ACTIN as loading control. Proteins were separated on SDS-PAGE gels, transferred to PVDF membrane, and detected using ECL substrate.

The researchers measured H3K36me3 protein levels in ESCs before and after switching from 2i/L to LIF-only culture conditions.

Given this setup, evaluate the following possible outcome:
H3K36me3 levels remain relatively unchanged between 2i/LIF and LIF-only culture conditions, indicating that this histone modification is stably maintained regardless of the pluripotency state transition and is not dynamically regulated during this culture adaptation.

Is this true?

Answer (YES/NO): NO